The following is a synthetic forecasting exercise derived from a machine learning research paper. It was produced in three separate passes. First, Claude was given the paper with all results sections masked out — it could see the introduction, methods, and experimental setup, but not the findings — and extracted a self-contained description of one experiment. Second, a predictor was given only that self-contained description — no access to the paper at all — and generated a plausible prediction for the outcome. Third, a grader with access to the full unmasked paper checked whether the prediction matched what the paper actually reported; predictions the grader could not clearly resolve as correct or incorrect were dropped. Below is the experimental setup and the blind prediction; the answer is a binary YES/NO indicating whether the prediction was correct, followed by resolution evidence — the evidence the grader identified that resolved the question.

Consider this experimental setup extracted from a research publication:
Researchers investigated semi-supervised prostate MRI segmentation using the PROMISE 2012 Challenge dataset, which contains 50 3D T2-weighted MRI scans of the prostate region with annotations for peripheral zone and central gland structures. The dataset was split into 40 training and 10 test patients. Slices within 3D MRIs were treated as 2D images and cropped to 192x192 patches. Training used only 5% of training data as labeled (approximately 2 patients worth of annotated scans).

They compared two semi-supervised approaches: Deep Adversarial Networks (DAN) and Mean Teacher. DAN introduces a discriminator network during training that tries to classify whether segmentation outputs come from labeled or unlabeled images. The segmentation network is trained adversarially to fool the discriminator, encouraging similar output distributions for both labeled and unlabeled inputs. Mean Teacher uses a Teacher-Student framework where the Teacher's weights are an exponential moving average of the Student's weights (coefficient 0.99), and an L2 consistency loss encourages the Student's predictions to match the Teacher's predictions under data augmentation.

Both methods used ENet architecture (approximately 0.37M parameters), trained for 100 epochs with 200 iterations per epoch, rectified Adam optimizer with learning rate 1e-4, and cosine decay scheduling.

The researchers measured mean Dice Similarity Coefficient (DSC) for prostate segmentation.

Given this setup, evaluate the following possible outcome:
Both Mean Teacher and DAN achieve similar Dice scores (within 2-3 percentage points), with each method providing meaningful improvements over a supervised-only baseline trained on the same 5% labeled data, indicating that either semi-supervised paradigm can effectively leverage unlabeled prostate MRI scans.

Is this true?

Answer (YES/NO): NO